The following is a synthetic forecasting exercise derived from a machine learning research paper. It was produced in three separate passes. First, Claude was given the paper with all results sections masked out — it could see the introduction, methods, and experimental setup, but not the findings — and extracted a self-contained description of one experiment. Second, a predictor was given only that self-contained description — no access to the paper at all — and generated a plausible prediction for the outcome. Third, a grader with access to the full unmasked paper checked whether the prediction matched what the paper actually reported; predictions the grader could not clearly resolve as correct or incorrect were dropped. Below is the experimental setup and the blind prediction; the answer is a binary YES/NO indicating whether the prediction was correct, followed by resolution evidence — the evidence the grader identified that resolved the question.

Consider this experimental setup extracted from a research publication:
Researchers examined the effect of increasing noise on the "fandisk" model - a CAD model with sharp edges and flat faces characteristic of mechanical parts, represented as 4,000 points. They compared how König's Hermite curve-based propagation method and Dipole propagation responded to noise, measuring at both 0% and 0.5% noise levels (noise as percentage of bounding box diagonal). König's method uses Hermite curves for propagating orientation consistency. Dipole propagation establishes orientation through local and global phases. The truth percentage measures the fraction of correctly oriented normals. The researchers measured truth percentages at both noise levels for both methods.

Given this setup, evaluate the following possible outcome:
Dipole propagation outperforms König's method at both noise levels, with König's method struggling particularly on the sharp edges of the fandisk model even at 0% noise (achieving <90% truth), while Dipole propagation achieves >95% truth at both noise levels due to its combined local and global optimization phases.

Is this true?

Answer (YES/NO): NO